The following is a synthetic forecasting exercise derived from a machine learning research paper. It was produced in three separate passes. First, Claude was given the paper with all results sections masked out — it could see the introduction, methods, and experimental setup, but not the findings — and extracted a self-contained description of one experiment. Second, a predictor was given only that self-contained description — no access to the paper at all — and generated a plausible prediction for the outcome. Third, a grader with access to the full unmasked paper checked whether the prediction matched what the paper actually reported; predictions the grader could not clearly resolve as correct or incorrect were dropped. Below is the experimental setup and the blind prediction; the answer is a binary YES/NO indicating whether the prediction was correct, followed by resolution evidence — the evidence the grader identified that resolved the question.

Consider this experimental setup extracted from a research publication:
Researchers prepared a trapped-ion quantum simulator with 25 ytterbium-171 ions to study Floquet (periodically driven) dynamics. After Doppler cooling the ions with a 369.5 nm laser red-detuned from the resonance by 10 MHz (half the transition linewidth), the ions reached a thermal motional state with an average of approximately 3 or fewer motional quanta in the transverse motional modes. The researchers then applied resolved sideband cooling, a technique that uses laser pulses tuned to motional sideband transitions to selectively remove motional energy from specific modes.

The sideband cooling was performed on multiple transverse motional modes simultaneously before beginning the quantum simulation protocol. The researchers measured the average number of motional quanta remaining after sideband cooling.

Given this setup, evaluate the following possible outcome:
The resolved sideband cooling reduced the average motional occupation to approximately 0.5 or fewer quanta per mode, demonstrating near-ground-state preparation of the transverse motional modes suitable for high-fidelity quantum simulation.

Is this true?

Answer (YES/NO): NO